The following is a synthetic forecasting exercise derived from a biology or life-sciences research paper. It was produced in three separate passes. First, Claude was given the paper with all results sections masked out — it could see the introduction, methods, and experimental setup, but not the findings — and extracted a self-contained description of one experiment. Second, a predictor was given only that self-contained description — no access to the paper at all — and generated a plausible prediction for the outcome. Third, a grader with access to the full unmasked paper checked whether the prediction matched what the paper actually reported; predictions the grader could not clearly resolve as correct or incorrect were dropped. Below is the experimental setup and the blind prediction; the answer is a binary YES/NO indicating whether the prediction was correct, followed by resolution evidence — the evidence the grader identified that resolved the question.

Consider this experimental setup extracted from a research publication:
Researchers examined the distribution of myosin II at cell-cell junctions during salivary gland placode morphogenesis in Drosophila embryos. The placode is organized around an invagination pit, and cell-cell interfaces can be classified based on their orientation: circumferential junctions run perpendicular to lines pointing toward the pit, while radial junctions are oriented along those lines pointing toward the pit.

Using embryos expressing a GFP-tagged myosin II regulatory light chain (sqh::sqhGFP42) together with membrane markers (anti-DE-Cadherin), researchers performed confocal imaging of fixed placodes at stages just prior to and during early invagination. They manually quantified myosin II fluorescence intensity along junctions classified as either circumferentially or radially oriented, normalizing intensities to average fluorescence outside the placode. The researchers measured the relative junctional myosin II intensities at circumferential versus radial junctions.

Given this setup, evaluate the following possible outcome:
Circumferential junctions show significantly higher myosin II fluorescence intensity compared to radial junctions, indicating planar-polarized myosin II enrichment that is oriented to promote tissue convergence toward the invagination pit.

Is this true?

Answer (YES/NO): YES